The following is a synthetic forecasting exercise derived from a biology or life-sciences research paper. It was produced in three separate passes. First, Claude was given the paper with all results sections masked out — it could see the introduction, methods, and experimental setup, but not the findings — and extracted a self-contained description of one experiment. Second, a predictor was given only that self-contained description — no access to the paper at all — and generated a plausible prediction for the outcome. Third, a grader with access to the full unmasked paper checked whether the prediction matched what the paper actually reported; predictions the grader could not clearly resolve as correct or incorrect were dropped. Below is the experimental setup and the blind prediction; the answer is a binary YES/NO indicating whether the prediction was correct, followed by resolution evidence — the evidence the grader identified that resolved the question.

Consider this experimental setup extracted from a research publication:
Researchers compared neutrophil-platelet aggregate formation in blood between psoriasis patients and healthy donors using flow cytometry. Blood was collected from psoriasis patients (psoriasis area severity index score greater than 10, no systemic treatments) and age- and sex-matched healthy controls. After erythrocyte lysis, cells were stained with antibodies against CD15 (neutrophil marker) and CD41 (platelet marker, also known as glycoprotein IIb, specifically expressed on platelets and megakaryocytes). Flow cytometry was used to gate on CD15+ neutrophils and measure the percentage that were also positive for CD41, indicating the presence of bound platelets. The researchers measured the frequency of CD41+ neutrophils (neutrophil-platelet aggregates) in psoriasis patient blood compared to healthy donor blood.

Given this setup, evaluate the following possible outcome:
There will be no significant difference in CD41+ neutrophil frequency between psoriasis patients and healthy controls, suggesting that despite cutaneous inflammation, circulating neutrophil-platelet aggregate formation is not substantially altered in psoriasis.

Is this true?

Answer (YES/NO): NO